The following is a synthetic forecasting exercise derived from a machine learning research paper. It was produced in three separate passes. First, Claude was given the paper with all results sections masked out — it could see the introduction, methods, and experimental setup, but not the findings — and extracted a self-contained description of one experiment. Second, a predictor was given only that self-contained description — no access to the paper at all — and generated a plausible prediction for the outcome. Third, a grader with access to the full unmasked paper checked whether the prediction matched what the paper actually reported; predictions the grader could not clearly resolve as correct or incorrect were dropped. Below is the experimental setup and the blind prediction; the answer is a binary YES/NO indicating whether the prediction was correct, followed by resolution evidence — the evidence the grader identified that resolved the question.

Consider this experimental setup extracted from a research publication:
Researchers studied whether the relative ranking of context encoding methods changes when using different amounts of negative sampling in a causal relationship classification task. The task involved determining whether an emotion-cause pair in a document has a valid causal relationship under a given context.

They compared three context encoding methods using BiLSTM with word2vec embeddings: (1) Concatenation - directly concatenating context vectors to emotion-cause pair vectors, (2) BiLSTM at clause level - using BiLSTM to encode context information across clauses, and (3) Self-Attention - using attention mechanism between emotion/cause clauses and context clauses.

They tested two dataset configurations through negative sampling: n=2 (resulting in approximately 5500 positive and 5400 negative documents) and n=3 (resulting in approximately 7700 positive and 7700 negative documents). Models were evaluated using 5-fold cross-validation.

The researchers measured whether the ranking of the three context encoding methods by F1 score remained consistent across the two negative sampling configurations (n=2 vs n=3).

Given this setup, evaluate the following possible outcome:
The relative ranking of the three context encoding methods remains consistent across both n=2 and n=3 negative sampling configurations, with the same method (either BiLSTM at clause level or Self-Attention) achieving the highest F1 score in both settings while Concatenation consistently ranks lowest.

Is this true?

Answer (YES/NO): NO